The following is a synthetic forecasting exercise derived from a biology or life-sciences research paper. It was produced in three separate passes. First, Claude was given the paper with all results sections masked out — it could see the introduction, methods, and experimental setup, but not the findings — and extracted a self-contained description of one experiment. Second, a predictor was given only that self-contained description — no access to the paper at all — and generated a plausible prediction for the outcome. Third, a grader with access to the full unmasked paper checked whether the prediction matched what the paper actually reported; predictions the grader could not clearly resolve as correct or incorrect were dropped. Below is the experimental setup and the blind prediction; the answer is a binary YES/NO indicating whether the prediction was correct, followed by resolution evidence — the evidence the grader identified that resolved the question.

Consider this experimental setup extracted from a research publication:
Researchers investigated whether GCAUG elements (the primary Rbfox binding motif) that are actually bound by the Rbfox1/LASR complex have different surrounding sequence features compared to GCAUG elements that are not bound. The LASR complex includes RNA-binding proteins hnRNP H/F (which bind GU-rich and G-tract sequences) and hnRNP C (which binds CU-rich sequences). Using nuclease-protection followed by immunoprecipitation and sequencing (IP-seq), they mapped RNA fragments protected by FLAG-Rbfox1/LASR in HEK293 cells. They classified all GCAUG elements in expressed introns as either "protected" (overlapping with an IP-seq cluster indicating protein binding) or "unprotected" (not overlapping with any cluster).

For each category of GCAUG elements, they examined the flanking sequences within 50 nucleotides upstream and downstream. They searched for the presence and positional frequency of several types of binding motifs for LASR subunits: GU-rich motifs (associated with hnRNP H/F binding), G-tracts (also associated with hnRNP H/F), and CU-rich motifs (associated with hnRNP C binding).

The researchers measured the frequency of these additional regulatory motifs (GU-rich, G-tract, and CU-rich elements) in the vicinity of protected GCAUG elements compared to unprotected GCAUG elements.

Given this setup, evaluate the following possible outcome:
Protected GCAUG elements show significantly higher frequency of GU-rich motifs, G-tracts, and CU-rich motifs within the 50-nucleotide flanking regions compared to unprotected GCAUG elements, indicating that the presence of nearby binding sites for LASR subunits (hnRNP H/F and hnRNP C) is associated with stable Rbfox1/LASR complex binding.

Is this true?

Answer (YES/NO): YES